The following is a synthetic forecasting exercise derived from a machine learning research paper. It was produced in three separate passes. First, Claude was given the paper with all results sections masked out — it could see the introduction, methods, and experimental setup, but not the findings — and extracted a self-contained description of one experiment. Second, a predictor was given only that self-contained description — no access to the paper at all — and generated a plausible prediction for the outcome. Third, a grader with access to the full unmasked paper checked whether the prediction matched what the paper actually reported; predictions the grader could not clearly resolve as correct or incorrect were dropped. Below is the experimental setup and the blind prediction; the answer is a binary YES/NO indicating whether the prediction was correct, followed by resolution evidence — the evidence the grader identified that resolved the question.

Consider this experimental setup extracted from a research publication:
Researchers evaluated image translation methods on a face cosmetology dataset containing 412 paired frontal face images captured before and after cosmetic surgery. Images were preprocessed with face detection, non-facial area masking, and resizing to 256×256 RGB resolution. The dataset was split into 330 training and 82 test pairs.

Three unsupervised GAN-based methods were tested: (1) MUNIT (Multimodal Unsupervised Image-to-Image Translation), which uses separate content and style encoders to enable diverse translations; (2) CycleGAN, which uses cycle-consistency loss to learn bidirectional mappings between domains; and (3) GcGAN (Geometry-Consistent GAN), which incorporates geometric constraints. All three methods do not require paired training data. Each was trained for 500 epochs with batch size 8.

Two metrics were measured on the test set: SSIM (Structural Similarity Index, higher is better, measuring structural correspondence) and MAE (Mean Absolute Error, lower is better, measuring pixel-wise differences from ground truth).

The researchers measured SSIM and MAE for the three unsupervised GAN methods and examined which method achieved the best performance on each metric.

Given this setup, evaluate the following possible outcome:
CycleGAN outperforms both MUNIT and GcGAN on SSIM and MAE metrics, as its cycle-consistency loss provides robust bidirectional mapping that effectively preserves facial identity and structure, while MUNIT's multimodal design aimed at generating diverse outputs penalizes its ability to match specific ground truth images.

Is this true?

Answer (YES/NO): NO